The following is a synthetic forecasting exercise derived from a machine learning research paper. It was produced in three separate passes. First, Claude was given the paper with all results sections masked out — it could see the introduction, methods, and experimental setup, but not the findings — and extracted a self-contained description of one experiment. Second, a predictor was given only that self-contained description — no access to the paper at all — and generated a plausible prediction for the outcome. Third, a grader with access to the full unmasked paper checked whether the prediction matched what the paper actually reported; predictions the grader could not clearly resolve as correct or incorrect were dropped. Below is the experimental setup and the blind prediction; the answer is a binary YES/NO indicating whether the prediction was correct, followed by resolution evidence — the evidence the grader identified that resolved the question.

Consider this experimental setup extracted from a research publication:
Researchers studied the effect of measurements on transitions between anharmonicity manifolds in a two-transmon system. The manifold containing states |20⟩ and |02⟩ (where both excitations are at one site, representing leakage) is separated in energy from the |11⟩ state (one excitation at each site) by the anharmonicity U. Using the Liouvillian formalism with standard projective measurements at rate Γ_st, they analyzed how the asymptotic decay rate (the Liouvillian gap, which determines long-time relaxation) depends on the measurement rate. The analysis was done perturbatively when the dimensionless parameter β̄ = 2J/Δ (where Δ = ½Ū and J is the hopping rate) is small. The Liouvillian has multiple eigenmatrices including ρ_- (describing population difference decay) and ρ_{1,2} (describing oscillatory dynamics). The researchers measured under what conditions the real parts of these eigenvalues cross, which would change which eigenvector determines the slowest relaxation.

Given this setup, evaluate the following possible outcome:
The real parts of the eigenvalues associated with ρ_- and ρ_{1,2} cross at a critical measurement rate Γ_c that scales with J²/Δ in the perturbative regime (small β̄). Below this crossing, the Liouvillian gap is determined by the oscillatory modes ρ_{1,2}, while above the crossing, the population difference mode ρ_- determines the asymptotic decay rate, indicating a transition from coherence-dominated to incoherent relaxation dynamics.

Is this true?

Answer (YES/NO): NO